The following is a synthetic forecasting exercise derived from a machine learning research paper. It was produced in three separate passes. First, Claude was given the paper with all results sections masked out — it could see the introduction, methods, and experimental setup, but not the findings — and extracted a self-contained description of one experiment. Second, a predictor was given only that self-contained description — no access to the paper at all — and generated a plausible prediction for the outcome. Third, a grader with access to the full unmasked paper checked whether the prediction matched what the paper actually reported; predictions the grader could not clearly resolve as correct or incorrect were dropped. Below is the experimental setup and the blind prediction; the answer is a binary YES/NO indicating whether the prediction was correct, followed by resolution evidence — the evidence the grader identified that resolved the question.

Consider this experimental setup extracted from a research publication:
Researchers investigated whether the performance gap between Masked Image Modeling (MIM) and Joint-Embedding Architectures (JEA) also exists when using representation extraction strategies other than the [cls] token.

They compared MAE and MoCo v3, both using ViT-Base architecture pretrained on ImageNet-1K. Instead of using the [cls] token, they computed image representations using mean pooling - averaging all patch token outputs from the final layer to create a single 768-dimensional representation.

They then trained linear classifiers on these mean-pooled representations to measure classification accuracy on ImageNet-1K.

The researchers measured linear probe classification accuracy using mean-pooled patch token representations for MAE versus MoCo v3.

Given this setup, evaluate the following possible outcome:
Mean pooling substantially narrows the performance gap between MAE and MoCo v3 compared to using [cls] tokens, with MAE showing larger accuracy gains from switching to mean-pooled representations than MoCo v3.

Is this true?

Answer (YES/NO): NO